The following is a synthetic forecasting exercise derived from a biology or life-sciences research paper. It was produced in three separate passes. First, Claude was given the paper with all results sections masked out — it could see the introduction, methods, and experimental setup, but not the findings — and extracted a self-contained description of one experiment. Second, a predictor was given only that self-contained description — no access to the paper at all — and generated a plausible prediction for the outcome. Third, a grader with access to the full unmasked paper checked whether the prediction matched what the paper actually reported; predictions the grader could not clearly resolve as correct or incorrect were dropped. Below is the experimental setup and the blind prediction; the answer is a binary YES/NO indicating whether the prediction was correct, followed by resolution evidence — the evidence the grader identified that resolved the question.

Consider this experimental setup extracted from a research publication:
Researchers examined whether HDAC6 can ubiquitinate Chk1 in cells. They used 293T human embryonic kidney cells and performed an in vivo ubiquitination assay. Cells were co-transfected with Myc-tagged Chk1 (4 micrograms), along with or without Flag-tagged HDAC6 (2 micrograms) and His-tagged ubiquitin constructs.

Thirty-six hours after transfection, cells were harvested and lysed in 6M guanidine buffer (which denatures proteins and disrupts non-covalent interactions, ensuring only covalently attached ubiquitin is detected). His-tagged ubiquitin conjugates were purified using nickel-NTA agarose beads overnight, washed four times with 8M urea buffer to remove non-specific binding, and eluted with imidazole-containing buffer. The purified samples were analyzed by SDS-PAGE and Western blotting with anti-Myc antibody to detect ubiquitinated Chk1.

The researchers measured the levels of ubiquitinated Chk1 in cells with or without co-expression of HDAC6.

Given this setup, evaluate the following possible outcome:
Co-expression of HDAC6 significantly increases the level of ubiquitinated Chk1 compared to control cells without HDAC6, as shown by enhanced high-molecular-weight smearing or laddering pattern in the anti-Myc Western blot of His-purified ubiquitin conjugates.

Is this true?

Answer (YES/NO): YES